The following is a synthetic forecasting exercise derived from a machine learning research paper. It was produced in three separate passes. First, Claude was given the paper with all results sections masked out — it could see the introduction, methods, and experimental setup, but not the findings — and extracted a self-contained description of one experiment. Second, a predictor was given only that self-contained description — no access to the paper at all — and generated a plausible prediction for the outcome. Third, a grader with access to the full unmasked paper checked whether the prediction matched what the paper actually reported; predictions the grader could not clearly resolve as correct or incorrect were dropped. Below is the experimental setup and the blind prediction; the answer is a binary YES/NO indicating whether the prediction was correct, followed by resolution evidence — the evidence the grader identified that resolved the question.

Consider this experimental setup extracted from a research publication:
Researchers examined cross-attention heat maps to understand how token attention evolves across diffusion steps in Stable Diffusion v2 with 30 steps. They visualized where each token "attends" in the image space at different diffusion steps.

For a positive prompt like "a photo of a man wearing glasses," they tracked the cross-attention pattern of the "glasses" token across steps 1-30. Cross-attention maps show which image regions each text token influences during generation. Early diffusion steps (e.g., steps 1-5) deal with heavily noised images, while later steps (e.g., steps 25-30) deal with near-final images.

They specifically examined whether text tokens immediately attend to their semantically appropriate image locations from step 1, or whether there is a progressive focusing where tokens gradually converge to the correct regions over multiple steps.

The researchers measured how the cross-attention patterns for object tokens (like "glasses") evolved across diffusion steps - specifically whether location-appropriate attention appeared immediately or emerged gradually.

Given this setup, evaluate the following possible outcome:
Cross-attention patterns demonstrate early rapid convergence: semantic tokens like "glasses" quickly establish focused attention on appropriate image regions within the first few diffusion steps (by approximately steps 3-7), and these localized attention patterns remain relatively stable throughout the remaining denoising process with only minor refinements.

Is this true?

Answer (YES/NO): NO